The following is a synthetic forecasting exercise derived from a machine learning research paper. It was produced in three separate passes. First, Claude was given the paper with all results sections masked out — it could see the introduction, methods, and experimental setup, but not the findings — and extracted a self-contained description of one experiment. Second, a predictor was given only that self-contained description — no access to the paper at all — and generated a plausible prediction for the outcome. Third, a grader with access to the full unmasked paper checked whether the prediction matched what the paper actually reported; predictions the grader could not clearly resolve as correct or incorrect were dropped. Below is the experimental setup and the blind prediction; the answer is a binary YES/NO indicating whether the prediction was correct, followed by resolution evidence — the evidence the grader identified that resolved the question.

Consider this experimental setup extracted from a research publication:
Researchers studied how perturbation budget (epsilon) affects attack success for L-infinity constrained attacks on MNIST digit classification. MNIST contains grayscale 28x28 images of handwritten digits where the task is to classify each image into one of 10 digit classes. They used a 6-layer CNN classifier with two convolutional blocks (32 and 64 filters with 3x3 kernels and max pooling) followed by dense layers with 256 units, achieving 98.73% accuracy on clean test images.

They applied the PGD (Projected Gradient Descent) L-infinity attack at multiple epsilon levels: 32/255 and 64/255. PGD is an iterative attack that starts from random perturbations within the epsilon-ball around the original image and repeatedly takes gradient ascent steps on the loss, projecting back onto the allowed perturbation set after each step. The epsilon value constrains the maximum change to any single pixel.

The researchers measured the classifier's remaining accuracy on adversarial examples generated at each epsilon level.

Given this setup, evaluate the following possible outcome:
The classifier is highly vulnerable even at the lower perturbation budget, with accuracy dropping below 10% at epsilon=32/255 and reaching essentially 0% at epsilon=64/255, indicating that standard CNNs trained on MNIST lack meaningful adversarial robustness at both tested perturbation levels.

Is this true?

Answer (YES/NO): NO